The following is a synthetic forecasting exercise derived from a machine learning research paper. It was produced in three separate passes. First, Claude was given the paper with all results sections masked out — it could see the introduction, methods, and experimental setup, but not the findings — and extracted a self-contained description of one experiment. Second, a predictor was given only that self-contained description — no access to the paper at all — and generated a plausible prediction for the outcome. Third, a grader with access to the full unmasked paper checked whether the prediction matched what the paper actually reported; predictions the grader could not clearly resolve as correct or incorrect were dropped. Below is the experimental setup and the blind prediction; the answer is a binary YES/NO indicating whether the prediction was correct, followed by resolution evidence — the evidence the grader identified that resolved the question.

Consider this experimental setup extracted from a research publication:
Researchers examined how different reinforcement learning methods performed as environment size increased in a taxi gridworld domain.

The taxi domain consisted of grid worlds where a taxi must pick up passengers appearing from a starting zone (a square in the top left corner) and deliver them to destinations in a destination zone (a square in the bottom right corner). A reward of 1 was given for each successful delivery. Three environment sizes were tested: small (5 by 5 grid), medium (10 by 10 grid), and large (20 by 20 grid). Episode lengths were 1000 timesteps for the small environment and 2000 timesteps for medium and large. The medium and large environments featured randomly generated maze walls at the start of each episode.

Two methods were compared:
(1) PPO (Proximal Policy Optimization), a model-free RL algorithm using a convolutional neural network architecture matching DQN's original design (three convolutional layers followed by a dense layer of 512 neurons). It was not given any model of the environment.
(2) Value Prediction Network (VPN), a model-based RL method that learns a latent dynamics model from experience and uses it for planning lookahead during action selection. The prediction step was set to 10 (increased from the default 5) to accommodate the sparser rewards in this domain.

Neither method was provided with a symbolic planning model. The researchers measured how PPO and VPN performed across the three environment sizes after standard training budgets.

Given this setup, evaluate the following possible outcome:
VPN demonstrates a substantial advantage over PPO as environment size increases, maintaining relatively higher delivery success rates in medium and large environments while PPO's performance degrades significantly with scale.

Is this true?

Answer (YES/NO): NO